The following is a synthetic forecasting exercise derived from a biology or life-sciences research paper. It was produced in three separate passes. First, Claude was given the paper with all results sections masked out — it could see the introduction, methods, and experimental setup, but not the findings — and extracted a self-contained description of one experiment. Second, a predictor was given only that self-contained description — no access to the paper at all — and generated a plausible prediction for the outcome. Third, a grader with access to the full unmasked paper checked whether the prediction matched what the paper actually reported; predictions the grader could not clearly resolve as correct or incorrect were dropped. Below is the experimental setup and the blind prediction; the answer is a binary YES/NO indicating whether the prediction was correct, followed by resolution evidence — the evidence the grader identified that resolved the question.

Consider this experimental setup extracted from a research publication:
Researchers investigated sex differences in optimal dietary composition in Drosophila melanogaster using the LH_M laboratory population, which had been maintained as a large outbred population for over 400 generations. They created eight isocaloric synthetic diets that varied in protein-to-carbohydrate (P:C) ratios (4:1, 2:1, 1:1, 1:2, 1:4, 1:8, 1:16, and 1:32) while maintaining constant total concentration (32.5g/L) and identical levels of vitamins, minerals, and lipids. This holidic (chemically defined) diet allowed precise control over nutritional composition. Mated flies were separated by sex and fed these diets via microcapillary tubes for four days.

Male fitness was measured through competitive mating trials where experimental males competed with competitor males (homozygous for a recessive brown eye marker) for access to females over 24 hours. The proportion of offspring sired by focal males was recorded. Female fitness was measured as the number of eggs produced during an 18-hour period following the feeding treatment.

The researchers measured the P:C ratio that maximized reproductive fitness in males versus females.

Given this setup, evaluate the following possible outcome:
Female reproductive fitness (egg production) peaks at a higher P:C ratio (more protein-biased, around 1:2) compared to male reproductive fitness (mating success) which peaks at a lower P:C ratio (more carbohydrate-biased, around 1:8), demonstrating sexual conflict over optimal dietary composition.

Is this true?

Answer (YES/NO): NO